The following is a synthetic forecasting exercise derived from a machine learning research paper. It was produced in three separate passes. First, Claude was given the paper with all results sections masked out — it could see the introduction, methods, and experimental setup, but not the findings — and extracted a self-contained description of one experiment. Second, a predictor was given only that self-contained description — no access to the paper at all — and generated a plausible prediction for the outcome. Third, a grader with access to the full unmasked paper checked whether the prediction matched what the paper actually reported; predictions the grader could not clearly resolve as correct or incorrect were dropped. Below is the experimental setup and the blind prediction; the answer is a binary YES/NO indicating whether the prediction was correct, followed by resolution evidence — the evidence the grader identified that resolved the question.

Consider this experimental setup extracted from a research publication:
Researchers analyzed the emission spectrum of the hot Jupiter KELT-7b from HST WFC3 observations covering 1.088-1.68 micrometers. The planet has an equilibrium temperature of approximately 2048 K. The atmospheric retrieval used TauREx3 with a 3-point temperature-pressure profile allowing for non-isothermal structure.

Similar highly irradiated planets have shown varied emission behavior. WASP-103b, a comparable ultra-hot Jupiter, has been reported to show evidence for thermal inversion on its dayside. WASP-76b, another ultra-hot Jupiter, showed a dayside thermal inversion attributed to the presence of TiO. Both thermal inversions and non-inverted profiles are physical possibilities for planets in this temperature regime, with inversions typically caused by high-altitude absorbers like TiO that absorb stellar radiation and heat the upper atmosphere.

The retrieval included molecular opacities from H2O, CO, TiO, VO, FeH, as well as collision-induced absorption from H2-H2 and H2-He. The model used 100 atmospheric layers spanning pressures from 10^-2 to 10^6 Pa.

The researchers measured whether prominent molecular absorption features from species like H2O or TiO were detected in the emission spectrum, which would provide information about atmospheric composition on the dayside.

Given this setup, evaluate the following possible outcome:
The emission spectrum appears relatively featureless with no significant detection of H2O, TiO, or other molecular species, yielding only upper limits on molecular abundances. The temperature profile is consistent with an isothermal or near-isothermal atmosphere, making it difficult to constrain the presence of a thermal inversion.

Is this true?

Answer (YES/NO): NO